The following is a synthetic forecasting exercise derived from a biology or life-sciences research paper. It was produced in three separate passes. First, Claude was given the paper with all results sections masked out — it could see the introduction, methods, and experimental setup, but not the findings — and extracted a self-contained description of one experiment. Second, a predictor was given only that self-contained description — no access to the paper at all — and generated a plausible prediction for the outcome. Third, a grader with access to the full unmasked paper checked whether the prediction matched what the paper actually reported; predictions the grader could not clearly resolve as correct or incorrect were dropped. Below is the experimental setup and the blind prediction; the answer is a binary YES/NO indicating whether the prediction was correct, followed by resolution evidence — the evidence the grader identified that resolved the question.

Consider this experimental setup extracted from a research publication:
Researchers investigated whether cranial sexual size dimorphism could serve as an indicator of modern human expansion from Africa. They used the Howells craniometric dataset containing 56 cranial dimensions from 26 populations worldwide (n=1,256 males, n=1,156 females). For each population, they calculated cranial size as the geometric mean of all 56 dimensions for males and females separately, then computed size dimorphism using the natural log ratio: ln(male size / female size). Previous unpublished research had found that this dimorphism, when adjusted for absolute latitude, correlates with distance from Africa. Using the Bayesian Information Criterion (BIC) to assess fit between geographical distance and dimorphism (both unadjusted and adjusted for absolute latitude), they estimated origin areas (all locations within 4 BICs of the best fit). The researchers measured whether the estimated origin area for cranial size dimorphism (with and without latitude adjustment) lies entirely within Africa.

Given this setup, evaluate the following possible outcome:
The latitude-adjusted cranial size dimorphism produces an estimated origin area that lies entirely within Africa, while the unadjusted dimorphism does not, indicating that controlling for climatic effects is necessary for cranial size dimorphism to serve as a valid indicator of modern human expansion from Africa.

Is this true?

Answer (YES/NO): NO